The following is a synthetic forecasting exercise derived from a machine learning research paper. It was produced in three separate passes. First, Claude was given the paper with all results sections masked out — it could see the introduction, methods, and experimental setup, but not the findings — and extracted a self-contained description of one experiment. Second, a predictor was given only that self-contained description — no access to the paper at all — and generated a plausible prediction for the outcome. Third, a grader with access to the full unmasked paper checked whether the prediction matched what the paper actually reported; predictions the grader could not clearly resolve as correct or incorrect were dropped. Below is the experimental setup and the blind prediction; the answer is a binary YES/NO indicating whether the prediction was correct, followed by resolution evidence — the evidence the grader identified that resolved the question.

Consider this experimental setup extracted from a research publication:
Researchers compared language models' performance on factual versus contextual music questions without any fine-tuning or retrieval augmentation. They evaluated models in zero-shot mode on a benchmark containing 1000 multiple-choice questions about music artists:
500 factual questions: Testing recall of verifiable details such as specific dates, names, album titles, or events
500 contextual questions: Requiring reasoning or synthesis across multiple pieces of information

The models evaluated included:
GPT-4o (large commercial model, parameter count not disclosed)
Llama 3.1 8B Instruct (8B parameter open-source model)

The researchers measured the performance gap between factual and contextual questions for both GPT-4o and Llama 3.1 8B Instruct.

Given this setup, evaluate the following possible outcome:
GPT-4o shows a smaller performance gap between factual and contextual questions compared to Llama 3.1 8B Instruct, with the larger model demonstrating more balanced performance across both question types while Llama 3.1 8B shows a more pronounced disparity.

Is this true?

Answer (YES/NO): YES